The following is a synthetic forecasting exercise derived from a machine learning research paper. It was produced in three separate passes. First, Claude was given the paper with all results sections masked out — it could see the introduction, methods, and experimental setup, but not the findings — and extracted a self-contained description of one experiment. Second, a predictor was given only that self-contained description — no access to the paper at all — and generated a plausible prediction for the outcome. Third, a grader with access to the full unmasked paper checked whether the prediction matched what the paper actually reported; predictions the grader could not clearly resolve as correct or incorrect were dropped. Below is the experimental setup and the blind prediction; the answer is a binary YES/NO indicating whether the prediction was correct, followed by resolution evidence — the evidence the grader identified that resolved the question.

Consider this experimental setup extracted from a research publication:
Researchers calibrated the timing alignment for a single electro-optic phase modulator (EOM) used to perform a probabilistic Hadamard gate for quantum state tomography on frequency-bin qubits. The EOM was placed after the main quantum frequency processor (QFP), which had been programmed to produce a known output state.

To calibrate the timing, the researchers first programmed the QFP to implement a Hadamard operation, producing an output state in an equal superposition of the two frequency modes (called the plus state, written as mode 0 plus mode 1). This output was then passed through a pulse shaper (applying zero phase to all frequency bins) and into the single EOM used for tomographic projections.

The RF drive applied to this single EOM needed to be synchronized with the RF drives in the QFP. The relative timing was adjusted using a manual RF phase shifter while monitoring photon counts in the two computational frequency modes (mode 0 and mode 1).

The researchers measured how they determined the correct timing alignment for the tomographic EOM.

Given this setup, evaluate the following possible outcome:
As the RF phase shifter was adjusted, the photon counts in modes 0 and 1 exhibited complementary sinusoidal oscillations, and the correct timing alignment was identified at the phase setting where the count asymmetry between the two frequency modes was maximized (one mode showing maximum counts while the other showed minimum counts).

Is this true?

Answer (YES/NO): YES